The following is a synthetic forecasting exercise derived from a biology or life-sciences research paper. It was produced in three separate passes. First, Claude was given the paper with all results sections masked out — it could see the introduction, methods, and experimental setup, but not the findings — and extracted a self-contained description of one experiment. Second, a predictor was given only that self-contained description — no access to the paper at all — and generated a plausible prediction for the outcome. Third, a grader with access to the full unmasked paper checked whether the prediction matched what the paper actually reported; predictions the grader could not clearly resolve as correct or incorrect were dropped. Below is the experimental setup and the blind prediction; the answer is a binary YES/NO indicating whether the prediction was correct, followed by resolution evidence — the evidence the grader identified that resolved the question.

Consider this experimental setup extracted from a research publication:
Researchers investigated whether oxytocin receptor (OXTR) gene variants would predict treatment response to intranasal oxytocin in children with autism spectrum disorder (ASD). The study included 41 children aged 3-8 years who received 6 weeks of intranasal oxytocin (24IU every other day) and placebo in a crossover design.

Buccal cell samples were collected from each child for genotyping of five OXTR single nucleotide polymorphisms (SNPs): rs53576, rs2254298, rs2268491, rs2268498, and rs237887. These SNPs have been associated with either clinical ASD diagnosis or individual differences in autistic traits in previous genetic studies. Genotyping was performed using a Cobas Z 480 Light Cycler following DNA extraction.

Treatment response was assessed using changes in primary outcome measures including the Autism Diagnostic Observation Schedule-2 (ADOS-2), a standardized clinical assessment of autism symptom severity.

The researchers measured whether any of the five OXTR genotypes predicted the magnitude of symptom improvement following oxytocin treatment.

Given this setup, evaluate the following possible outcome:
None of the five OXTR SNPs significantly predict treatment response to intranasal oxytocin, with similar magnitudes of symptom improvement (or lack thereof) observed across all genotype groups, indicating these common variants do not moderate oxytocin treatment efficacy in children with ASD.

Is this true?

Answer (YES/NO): NO